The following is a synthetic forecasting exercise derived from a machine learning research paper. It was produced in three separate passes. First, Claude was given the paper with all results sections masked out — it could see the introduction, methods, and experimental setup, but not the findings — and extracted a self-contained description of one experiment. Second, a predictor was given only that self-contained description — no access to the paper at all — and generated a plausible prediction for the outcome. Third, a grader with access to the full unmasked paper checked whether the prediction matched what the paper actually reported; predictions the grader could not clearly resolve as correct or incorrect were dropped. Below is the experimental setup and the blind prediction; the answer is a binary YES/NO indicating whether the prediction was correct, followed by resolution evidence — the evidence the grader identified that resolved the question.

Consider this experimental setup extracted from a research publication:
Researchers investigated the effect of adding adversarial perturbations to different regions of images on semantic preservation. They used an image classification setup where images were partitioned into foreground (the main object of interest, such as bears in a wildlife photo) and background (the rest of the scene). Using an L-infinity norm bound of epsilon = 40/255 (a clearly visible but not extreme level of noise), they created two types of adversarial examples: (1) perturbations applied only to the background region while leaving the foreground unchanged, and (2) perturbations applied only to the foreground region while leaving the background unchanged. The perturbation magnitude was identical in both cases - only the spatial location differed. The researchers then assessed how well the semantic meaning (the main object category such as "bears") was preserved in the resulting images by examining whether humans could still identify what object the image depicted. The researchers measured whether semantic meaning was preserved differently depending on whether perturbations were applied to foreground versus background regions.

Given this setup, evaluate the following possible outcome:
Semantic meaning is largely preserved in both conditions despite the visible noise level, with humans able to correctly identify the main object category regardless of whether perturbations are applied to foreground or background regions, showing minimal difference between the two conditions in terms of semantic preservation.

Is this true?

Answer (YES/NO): NO